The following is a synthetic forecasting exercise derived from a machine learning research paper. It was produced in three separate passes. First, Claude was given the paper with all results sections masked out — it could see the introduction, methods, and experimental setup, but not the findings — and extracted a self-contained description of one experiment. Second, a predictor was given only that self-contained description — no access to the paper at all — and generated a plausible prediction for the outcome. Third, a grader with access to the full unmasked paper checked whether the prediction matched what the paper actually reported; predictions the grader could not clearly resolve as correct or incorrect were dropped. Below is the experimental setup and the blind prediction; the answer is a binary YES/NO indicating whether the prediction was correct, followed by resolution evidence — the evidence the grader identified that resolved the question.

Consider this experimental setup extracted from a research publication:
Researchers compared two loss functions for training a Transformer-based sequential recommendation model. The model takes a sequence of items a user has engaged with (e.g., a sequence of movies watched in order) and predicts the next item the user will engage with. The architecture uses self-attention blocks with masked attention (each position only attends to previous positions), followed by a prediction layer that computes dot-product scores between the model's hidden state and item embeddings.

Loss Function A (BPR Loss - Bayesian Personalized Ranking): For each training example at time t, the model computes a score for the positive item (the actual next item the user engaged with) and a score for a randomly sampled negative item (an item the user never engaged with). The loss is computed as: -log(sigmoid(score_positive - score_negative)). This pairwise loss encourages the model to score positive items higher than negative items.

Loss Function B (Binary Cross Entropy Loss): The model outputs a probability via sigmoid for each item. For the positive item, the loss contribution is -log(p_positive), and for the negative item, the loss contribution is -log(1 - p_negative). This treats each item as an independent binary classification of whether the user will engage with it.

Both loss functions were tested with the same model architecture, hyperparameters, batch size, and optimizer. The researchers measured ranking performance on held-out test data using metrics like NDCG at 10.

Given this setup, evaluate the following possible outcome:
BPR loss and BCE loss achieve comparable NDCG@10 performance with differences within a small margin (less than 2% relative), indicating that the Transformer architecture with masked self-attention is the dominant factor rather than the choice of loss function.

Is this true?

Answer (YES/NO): NO